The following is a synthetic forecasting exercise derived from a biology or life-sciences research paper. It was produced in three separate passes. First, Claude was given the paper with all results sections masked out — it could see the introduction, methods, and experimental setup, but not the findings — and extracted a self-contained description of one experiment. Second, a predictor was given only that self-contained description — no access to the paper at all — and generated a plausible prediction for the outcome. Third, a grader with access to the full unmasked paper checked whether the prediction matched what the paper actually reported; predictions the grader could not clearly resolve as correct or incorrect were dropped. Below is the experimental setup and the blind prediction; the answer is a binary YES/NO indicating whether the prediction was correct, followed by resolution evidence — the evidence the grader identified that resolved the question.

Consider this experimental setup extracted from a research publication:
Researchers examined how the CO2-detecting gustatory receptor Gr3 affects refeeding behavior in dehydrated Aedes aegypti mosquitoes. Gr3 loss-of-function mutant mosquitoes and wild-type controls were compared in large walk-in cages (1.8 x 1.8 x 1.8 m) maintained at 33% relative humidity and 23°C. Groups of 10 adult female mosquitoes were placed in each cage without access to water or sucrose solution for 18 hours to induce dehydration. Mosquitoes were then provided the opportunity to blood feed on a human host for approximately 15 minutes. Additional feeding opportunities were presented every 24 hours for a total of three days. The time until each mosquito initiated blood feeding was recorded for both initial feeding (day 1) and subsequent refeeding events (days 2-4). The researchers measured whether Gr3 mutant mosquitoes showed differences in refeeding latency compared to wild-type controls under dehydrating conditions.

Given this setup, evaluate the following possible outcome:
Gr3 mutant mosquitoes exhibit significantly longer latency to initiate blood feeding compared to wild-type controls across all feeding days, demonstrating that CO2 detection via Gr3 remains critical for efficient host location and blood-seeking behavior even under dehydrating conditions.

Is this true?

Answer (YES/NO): NO